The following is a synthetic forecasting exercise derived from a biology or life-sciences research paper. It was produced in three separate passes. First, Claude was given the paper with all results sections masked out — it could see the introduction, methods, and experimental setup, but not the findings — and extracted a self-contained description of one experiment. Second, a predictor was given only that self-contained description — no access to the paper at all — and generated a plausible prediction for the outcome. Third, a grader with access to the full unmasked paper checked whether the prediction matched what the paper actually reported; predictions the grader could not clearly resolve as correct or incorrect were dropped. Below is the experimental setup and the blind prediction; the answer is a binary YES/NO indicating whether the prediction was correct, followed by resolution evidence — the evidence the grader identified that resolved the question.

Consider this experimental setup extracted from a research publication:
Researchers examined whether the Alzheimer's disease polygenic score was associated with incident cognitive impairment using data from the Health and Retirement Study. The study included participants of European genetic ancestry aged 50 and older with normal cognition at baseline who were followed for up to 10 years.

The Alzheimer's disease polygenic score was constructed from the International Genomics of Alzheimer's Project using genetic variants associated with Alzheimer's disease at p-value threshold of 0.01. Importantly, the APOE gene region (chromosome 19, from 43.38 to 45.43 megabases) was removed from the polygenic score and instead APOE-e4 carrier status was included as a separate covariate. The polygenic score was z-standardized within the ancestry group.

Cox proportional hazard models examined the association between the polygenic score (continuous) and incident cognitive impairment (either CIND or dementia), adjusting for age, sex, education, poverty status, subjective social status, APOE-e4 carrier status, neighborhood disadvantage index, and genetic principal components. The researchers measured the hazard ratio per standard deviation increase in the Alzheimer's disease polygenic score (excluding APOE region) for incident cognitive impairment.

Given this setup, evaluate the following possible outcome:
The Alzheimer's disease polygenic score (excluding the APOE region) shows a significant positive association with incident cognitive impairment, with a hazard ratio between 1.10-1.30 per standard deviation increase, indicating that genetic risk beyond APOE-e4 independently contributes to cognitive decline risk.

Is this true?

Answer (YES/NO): YES